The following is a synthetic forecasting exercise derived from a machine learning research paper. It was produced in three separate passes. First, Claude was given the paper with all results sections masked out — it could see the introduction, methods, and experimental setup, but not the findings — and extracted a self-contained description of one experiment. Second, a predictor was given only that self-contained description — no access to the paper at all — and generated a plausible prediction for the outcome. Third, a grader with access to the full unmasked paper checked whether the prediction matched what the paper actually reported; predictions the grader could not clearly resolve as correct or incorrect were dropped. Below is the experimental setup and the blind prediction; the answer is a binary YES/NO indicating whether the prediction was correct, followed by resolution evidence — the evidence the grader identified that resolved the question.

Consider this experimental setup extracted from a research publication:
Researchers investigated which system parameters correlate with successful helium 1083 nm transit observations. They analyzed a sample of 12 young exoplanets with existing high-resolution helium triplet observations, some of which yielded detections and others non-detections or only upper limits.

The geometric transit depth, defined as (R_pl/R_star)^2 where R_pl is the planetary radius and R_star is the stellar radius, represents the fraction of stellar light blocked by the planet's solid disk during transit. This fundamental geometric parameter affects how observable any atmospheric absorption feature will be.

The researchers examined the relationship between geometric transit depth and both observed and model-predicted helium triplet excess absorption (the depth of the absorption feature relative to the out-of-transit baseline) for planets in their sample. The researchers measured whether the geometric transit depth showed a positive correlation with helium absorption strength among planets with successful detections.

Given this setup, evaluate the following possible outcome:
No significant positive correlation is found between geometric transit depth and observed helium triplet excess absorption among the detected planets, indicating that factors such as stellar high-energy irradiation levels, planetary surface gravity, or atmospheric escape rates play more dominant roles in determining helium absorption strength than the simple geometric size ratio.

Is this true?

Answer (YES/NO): NO